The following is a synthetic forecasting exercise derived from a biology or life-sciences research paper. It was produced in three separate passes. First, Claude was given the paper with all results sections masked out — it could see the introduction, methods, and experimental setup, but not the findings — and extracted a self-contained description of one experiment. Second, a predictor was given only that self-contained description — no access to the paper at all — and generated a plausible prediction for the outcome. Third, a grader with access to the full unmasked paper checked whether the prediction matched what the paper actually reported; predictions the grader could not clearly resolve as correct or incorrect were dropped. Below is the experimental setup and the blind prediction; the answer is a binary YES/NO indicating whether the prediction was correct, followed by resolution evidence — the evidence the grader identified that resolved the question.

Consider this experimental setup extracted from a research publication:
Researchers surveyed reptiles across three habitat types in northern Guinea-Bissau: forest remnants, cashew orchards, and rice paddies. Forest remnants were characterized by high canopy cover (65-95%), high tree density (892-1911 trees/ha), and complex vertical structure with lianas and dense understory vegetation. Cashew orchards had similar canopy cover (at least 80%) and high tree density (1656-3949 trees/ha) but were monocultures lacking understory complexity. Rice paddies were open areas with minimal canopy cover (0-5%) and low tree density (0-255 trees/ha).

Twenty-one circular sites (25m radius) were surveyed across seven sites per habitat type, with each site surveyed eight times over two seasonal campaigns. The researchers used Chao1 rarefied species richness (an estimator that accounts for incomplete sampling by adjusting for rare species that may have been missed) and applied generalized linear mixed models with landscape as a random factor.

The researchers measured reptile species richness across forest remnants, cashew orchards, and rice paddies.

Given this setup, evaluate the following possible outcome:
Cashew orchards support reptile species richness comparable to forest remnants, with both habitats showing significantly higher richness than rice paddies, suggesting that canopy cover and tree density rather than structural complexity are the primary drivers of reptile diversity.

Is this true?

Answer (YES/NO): NO